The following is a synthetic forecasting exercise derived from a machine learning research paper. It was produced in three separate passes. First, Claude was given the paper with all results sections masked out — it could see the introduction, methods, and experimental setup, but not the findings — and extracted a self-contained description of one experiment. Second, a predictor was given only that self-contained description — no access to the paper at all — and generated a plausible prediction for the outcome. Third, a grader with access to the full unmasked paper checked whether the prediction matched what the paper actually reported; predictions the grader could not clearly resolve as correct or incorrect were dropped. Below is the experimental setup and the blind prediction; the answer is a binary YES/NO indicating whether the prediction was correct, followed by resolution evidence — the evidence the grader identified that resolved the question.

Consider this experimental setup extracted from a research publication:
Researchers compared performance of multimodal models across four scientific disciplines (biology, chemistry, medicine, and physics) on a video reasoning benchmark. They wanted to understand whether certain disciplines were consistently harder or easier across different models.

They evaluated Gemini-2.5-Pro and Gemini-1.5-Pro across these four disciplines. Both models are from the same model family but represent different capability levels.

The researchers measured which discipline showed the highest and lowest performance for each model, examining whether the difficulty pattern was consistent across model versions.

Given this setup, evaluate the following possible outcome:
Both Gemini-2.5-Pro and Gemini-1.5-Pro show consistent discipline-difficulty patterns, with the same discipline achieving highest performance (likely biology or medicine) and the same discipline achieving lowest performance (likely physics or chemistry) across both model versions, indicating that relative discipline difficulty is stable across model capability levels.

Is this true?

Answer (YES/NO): NO